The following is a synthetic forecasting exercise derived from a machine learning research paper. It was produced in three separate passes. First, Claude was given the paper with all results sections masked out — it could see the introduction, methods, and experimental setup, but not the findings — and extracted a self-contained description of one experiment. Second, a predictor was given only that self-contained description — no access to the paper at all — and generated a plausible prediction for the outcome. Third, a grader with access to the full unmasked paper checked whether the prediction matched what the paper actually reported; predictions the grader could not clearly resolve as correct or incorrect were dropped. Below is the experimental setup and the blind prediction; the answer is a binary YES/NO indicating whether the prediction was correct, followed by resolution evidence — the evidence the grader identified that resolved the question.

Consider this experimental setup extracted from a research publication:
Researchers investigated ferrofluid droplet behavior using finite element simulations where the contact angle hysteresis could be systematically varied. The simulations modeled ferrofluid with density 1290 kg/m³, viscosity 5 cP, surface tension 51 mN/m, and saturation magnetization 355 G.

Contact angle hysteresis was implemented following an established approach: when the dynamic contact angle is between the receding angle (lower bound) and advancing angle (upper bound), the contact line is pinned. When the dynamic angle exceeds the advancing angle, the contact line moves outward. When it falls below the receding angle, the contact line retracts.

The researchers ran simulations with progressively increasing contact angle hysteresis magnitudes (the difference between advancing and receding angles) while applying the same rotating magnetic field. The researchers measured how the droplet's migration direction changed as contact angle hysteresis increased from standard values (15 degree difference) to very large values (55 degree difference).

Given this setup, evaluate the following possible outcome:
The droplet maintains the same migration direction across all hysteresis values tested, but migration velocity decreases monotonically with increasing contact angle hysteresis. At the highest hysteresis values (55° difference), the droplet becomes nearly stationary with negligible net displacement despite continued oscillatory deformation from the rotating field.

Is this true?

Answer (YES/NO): NO